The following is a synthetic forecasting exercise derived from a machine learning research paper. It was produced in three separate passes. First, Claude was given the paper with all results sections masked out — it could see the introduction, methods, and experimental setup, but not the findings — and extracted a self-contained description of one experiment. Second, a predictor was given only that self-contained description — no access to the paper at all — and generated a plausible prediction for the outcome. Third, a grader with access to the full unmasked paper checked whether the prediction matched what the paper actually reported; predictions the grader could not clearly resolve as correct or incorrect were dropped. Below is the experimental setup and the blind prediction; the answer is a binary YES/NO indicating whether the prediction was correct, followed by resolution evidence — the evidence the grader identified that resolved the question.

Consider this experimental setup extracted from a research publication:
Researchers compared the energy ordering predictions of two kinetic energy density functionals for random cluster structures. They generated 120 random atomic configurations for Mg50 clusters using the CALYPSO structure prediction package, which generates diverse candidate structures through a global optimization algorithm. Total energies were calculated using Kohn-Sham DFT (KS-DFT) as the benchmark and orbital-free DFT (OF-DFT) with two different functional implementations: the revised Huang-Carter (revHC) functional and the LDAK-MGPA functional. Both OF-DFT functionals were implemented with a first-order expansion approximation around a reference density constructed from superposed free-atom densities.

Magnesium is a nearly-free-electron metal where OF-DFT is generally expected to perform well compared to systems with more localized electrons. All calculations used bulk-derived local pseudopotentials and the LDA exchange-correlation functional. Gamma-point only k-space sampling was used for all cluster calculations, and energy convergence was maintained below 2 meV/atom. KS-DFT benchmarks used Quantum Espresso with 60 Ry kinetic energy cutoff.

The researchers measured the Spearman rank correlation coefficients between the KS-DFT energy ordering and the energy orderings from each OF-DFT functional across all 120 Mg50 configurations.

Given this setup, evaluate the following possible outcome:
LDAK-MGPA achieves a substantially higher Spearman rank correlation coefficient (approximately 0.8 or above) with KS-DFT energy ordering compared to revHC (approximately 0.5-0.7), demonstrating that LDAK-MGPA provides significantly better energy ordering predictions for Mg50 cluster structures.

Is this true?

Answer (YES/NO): NO